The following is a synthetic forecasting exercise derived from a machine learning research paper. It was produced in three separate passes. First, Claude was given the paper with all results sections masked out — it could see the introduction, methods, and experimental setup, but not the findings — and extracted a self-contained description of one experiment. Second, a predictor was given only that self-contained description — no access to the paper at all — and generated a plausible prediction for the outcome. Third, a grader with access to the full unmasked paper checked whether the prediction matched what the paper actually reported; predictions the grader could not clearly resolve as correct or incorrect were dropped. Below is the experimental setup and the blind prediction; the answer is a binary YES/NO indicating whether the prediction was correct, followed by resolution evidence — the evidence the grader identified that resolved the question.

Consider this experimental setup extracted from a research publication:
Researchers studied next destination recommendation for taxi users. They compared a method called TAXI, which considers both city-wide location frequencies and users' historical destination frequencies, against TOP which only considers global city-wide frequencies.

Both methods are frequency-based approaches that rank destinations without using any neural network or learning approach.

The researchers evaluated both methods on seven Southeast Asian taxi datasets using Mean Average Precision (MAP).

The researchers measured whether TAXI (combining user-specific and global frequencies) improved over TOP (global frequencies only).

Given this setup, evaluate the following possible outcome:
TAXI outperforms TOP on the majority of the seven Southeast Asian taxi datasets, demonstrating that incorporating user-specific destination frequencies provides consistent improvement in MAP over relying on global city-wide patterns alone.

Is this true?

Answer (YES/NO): YES